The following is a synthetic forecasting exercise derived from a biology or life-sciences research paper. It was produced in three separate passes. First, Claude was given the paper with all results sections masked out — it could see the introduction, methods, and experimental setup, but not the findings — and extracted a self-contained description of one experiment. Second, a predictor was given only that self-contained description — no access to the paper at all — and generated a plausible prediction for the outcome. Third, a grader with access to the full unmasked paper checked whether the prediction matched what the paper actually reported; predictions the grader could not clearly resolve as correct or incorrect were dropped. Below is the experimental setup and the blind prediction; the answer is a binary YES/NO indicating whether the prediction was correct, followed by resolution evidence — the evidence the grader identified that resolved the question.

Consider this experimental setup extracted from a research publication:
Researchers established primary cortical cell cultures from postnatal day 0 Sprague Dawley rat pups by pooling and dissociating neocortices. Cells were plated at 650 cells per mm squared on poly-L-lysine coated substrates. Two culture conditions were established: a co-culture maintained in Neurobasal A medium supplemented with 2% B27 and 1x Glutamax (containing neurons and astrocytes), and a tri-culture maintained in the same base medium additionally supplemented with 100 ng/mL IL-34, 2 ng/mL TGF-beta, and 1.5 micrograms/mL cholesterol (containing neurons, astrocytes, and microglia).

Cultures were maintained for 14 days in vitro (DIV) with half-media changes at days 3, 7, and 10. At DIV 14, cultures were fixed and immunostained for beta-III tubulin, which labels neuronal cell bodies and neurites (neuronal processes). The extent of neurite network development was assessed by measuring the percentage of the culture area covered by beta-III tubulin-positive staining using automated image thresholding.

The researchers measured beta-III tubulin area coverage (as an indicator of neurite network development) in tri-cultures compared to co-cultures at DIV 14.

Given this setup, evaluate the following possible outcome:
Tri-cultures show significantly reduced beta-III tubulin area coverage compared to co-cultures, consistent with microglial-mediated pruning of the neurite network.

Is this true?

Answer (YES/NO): NO